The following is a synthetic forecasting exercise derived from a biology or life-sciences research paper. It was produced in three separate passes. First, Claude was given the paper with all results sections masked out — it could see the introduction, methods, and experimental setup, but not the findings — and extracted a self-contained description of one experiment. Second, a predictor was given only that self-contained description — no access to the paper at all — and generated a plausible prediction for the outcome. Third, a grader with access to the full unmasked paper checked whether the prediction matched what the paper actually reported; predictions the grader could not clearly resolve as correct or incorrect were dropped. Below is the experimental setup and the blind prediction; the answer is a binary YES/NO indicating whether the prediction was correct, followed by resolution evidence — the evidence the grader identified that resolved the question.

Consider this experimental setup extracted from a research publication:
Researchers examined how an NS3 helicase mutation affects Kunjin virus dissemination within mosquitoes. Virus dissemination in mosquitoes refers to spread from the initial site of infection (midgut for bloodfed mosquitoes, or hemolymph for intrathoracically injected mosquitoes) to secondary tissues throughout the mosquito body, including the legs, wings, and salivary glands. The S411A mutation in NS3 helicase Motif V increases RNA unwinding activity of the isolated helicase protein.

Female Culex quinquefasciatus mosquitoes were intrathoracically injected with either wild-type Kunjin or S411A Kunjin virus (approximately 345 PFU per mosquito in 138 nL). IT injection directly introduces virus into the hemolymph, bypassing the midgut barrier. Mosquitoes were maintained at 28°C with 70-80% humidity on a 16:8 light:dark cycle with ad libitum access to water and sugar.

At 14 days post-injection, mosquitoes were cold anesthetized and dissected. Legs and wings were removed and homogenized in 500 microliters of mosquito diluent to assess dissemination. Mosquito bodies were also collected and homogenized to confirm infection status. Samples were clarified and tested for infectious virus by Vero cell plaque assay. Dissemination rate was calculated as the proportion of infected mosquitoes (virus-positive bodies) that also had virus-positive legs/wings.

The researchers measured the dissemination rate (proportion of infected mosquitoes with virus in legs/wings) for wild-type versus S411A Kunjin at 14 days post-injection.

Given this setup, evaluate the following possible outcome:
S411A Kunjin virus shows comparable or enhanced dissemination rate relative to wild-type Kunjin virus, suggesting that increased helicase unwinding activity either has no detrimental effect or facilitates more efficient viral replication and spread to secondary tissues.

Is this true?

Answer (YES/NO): YES